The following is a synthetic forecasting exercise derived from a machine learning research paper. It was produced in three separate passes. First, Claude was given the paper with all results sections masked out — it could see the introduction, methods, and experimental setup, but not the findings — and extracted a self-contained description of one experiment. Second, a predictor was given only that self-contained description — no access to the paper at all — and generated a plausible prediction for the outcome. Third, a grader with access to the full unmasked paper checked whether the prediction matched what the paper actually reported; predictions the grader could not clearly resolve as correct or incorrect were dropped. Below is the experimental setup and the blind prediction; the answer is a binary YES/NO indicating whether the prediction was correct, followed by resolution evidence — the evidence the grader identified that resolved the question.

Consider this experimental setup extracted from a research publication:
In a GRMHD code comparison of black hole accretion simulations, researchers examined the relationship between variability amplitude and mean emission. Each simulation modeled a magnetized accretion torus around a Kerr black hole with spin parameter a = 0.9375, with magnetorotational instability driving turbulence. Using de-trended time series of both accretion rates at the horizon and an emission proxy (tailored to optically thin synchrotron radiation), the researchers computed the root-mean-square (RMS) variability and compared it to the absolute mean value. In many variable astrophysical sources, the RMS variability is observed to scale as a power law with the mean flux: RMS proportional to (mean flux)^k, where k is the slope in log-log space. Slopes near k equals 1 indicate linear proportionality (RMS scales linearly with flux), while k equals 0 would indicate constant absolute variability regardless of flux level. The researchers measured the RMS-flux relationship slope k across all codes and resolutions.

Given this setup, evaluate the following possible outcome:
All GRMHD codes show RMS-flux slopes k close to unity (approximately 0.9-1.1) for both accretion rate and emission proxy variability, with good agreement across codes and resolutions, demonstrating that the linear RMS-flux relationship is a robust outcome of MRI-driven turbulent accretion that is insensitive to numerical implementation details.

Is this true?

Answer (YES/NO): YES